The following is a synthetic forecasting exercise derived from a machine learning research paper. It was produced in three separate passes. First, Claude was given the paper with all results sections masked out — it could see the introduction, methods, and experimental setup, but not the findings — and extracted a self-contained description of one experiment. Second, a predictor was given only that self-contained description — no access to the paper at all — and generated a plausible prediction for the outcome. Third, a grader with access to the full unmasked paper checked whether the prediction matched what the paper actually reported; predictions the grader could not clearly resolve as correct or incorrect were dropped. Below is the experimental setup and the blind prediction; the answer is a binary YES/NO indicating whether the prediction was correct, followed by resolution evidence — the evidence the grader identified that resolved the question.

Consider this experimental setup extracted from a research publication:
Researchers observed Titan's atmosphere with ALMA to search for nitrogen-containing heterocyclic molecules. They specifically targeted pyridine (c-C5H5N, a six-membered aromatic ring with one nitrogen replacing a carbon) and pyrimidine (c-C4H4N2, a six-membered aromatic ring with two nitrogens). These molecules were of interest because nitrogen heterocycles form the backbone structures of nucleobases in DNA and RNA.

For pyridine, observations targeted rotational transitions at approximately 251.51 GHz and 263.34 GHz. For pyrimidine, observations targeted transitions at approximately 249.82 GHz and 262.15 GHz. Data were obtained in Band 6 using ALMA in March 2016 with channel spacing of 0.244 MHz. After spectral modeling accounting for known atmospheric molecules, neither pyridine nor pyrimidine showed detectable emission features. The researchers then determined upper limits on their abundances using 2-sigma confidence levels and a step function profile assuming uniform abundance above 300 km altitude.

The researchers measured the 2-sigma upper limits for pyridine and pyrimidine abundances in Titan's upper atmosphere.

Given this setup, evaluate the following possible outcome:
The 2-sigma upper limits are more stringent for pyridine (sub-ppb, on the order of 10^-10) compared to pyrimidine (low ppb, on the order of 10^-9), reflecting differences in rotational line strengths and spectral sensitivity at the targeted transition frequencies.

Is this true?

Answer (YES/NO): NO